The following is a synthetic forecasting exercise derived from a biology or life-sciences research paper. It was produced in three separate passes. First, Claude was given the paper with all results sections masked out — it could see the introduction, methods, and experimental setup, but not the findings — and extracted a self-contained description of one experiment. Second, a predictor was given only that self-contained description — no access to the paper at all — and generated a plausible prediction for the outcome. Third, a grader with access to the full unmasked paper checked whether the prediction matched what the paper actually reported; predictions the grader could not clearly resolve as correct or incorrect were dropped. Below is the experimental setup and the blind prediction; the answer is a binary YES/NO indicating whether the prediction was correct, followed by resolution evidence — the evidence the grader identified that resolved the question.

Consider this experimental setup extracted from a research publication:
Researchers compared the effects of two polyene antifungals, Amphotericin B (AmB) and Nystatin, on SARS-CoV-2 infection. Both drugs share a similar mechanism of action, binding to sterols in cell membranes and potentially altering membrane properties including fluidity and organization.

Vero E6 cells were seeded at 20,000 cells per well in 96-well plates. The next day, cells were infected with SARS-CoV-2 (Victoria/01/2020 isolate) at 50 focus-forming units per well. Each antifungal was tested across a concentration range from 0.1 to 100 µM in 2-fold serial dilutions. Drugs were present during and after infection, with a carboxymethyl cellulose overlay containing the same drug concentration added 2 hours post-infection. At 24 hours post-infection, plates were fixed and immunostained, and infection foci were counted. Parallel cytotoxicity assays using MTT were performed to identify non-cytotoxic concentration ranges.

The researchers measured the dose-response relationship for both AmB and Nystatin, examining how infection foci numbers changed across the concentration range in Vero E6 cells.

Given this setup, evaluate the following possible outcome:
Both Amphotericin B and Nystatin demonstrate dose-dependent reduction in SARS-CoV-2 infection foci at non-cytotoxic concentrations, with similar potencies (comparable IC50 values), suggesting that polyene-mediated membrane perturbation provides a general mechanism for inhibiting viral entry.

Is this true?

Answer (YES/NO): NO